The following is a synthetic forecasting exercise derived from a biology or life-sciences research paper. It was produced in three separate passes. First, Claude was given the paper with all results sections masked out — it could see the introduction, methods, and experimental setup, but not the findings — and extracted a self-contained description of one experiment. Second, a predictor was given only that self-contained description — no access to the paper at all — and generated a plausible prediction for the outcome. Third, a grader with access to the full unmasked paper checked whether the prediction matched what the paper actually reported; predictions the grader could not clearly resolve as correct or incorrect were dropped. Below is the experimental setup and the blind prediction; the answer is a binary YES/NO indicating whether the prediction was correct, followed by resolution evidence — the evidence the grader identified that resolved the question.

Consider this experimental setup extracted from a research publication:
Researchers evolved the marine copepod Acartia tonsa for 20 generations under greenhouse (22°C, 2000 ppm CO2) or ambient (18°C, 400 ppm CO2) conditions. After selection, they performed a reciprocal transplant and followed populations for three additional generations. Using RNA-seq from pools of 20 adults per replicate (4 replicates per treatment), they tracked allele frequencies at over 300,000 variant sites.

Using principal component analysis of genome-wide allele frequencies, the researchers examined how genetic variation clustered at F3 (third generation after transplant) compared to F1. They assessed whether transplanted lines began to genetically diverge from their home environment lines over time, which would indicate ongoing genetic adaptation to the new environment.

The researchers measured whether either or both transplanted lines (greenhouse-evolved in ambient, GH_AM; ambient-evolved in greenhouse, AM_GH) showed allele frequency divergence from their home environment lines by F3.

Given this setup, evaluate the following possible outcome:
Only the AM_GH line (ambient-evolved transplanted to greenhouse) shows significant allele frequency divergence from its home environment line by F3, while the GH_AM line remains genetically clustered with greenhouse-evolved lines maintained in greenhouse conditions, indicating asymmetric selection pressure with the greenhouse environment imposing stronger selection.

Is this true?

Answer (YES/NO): NO